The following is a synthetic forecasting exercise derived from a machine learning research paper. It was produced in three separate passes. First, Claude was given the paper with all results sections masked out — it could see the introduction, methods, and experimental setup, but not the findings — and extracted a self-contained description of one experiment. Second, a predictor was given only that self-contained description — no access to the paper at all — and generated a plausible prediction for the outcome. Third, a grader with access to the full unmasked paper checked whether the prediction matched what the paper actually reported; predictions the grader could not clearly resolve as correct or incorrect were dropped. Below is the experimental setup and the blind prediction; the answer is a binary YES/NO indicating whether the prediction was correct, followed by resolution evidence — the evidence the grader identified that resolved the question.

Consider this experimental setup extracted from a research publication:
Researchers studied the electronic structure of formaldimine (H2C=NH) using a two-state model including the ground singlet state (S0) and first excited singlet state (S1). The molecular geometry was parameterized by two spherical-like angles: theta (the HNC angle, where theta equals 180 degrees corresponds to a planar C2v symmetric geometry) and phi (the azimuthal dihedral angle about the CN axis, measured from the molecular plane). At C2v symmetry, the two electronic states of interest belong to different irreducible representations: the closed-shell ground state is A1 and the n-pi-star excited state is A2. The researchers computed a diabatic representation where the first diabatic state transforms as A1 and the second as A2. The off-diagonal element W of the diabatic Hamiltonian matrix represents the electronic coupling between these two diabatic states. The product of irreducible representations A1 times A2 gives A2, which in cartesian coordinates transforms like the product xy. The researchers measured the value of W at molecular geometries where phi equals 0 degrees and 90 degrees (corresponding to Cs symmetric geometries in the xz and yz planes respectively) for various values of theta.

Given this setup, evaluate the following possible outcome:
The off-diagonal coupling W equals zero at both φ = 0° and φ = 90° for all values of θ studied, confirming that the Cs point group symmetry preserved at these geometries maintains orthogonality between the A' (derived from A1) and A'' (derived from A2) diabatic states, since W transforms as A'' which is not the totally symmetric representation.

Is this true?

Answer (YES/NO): YES